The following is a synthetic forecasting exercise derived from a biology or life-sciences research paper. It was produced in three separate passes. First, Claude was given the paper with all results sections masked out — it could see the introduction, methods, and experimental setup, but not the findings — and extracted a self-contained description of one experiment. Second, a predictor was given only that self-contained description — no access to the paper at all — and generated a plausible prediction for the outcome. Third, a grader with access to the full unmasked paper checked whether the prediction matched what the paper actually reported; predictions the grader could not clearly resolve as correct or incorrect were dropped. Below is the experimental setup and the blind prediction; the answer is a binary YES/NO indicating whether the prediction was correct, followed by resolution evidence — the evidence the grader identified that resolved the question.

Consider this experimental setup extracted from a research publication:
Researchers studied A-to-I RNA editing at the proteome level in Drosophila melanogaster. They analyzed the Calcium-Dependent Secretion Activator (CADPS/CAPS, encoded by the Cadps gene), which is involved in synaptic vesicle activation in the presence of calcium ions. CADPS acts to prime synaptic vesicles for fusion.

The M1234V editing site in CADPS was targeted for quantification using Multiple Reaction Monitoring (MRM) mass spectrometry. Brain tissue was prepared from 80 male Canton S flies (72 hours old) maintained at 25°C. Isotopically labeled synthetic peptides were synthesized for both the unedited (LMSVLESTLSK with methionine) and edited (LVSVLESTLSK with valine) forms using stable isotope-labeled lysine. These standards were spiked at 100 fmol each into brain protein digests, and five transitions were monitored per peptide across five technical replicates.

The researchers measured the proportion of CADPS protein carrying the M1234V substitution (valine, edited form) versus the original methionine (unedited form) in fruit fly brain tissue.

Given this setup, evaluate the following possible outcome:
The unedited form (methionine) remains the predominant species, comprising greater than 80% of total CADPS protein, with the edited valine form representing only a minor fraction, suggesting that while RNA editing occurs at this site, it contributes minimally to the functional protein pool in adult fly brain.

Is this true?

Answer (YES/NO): NO